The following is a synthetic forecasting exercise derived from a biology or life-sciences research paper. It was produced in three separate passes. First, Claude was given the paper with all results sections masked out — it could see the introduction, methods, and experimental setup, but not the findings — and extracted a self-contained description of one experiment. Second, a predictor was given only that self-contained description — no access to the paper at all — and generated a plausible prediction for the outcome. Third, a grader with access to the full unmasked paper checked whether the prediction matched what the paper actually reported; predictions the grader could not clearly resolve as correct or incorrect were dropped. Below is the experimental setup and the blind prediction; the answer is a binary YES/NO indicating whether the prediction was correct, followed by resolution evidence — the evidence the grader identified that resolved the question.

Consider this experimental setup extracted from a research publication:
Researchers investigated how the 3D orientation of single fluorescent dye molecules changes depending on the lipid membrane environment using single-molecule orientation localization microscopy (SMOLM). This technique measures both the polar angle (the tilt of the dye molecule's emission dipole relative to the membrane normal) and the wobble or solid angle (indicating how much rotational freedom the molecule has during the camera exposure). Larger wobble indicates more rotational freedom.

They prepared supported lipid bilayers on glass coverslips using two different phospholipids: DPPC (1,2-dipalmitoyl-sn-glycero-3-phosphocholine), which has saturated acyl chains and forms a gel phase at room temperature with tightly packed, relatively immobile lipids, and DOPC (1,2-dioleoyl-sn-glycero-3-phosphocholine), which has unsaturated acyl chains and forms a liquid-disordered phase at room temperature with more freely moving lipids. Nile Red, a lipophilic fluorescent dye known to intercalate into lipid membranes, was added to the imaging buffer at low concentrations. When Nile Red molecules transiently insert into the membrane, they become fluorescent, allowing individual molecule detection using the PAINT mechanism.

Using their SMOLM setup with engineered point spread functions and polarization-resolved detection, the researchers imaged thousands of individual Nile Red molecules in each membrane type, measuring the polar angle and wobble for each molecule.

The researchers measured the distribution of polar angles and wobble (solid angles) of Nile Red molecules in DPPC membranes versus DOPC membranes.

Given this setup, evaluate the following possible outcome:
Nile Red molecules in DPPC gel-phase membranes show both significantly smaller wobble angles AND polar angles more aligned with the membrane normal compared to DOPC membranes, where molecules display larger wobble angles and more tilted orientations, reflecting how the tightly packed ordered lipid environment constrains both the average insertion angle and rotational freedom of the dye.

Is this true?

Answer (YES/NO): YES